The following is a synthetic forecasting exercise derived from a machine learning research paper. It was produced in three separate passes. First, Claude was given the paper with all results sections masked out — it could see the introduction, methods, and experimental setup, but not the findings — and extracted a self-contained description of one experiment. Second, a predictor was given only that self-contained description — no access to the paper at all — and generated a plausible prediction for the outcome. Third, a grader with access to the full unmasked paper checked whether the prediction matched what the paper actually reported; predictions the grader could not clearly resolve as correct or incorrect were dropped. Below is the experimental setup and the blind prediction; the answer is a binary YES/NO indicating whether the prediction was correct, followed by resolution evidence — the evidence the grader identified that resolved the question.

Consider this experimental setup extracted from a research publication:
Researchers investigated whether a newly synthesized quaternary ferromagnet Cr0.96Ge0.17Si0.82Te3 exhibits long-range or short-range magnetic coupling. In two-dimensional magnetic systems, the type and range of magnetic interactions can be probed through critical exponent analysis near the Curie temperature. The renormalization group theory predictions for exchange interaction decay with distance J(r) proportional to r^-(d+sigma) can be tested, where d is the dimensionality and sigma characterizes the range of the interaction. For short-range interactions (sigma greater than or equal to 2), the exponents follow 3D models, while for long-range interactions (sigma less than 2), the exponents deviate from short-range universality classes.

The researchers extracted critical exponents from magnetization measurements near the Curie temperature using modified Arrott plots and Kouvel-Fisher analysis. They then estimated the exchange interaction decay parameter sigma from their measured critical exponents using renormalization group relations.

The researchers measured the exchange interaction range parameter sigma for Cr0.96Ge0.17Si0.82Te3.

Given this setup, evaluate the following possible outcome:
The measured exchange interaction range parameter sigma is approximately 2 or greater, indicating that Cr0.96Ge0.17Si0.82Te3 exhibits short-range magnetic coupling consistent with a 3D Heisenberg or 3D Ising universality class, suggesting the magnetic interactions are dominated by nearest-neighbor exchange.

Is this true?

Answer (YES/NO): NO